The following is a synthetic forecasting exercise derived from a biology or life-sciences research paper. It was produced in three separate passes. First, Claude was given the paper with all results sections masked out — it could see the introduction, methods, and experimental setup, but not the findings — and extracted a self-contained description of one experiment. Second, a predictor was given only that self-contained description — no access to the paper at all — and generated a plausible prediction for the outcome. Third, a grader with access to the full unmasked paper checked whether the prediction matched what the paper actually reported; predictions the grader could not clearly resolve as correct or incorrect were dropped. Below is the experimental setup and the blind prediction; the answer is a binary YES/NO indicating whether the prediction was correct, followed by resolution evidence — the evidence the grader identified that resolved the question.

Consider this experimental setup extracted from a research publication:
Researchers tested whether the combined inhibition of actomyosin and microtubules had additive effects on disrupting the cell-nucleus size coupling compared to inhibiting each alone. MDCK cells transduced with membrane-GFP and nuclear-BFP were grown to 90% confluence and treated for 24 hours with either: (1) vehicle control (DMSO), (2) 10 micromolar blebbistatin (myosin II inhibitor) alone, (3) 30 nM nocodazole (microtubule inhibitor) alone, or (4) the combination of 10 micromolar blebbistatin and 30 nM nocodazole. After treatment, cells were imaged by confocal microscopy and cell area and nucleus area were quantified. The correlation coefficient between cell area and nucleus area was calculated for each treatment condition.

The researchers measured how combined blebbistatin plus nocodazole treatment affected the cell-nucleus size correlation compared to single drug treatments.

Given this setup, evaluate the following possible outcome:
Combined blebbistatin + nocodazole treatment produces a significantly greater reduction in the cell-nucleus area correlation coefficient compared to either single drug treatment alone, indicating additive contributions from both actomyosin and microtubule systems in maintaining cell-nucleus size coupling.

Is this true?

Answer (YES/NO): NO